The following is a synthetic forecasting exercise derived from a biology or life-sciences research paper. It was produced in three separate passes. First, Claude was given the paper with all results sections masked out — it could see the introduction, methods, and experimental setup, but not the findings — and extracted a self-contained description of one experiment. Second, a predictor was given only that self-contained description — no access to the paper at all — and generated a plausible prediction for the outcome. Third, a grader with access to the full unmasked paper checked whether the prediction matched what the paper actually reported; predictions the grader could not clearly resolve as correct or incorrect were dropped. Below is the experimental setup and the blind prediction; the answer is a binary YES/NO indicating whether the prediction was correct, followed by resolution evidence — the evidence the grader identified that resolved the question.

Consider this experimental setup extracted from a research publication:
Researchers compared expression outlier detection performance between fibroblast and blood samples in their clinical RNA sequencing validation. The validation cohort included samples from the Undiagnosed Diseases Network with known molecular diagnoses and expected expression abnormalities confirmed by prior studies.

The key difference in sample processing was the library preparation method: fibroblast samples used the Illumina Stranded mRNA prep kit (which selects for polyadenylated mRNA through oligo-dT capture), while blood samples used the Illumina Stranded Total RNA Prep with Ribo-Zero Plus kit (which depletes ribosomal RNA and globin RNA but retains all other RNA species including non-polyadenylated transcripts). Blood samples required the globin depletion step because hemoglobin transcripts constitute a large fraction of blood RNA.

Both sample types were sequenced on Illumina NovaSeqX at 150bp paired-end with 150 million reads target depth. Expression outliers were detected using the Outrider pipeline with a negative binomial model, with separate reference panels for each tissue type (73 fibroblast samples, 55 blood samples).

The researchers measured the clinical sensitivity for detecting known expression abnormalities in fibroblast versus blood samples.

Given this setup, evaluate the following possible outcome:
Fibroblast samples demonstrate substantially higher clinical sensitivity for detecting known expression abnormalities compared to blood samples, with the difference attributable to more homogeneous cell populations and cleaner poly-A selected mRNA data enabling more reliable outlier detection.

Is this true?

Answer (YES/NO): NO